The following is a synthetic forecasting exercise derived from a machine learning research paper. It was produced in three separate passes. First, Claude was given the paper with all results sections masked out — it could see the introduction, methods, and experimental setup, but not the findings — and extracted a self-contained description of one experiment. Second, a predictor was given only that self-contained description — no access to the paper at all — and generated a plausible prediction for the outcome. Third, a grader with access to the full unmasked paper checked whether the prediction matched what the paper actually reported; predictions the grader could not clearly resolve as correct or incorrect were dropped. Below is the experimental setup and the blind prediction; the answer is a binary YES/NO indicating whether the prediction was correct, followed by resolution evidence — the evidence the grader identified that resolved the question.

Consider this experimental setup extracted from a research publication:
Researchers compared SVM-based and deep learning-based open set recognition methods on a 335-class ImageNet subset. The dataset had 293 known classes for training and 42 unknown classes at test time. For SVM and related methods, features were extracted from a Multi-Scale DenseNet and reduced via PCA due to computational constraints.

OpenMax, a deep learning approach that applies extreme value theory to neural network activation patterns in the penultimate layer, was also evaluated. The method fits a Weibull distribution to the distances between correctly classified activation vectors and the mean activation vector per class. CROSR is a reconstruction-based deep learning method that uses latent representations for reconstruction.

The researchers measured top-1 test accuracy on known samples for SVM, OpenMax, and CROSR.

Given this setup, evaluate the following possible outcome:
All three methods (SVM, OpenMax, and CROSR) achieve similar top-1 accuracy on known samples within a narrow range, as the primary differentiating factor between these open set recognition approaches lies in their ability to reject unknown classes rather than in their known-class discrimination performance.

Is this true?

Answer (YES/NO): NO